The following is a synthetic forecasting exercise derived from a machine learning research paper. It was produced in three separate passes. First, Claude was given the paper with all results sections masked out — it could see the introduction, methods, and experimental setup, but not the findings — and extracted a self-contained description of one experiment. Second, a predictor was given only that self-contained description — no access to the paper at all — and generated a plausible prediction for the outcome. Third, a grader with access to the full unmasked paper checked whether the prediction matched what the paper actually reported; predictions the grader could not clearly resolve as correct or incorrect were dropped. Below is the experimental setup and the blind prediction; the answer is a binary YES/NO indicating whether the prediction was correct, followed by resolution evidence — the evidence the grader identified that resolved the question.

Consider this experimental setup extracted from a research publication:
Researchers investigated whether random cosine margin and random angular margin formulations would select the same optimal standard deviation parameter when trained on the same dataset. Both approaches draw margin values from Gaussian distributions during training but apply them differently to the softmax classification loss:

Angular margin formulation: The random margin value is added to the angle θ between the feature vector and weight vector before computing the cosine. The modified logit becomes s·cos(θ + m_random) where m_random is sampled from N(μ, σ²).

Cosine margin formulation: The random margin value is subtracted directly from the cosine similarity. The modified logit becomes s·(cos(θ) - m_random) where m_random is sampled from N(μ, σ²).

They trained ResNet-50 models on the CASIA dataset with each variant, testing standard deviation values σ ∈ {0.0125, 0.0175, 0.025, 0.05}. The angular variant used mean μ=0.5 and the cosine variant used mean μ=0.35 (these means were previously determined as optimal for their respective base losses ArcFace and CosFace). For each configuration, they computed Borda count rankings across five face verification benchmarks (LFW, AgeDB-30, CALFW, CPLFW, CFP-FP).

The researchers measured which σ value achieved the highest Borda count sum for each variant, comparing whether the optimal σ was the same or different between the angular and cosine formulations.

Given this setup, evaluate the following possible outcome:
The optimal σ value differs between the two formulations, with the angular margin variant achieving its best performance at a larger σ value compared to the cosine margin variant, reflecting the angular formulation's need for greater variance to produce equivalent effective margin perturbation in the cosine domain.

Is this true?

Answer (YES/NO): NO